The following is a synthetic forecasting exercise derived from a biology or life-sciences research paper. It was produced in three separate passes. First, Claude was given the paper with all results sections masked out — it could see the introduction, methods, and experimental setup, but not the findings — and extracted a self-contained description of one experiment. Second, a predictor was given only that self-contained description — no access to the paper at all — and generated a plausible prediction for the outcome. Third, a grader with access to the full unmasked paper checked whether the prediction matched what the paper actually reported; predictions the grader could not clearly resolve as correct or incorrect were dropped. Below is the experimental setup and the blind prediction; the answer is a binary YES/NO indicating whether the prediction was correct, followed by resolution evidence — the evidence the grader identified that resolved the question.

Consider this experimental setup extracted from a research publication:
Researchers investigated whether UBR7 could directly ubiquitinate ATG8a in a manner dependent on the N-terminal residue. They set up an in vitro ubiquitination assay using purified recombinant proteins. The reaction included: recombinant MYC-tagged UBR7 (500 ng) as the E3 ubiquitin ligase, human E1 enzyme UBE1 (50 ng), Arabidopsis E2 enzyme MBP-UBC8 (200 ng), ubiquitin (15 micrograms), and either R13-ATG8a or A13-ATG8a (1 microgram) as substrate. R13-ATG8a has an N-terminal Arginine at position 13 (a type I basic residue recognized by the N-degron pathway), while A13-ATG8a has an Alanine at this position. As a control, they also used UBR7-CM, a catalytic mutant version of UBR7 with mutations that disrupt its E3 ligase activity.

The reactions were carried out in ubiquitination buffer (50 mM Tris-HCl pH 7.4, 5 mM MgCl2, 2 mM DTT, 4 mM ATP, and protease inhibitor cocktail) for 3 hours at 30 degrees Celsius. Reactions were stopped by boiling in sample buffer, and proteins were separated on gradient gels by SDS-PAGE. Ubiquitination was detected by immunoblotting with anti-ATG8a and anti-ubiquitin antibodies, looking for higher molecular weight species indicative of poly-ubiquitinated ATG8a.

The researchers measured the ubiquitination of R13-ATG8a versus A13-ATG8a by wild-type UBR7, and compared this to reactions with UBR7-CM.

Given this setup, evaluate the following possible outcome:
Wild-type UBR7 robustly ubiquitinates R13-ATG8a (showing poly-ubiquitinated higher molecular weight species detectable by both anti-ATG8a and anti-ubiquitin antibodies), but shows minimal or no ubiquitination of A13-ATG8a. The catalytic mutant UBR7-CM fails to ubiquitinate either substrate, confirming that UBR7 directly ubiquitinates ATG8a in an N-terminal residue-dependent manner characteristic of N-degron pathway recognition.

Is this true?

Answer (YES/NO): YES